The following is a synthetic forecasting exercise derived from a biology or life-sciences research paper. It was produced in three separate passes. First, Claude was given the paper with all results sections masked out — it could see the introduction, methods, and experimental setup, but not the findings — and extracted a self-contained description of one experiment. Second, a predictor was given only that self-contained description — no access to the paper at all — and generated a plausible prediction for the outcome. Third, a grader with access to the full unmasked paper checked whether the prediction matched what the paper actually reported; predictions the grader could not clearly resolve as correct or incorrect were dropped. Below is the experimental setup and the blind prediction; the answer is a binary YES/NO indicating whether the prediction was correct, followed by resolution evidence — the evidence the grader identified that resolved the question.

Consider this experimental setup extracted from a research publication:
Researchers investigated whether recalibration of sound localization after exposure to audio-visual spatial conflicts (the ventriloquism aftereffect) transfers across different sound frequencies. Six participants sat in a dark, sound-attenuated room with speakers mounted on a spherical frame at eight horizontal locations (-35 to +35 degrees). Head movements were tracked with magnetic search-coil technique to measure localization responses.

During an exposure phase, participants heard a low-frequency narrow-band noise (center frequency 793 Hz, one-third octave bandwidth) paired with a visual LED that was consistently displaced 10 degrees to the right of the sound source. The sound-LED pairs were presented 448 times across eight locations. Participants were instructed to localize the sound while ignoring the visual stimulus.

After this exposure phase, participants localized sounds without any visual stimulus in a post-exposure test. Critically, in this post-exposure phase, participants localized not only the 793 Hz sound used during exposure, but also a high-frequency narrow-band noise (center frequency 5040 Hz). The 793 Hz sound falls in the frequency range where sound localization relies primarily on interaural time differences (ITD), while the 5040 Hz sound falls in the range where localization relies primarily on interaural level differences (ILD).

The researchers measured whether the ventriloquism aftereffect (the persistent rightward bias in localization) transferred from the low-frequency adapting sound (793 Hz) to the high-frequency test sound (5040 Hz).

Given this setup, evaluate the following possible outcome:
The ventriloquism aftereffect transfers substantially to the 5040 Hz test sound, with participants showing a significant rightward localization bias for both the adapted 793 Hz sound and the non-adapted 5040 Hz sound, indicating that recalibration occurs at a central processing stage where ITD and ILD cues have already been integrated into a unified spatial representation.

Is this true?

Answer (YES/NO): YES